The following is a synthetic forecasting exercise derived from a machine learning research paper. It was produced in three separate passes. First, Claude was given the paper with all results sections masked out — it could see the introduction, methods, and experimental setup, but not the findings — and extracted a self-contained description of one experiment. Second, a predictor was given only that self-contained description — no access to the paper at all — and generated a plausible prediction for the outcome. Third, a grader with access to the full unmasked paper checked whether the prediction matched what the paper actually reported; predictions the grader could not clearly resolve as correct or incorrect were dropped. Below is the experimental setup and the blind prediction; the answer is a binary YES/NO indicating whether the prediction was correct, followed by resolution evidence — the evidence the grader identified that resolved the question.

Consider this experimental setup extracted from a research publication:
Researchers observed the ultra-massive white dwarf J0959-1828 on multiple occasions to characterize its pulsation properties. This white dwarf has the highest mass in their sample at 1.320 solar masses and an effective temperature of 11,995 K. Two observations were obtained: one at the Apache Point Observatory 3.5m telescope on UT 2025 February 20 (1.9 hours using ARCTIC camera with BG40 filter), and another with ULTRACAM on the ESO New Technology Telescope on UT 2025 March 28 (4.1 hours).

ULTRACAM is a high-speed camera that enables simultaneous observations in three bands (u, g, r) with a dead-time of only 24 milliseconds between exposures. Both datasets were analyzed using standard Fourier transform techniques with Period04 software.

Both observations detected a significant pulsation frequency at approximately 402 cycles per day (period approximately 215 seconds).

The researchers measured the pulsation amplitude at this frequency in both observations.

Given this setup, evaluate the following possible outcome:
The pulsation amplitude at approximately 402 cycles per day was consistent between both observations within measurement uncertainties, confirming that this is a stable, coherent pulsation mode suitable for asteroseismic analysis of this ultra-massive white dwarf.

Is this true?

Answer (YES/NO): NO